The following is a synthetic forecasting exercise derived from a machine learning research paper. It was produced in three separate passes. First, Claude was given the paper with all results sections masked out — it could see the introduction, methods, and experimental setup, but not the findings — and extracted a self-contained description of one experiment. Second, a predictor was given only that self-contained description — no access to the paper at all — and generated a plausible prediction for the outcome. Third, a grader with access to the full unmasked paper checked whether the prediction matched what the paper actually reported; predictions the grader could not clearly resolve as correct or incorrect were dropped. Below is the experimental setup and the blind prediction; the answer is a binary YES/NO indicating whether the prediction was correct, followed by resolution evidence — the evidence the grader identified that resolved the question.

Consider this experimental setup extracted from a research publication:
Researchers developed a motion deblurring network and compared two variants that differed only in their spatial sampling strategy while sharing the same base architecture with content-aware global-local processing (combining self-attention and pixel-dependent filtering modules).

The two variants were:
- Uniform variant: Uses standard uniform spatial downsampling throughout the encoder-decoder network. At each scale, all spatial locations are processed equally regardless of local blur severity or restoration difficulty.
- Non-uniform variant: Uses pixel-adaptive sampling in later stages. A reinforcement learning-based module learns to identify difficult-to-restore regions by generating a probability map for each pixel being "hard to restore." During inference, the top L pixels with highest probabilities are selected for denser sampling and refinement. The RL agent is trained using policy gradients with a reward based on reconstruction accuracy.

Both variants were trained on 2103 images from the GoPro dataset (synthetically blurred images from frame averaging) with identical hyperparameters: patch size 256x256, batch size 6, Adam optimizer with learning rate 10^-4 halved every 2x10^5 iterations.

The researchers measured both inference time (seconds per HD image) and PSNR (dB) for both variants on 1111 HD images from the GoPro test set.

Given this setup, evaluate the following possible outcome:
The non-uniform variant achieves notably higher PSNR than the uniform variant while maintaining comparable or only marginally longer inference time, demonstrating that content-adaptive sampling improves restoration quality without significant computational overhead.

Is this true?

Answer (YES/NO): YES